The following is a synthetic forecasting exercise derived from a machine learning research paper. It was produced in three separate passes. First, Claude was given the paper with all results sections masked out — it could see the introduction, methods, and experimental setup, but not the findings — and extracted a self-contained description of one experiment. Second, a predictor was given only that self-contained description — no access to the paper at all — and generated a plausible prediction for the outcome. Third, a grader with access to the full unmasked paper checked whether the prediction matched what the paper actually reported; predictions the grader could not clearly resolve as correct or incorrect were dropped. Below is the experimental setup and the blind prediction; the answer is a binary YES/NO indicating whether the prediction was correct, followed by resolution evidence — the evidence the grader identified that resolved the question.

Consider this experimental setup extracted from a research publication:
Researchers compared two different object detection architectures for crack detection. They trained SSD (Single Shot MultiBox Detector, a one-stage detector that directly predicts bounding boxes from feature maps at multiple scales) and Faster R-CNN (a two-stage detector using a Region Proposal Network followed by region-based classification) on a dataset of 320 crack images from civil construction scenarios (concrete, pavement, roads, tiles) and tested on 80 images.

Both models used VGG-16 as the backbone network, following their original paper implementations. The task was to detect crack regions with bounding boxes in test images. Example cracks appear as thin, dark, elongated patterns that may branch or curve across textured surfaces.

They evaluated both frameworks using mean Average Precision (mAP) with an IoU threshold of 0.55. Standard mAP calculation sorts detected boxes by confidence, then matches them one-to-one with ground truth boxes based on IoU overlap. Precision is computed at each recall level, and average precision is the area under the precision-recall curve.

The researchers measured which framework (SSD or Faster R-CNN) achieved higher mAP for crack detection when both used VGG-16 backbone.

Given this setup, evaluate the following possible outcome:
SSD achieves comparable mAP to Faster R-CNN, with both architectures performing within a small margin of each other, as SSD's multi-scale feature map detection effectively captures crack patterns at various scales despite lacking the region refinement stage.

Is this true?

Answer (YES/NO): YES